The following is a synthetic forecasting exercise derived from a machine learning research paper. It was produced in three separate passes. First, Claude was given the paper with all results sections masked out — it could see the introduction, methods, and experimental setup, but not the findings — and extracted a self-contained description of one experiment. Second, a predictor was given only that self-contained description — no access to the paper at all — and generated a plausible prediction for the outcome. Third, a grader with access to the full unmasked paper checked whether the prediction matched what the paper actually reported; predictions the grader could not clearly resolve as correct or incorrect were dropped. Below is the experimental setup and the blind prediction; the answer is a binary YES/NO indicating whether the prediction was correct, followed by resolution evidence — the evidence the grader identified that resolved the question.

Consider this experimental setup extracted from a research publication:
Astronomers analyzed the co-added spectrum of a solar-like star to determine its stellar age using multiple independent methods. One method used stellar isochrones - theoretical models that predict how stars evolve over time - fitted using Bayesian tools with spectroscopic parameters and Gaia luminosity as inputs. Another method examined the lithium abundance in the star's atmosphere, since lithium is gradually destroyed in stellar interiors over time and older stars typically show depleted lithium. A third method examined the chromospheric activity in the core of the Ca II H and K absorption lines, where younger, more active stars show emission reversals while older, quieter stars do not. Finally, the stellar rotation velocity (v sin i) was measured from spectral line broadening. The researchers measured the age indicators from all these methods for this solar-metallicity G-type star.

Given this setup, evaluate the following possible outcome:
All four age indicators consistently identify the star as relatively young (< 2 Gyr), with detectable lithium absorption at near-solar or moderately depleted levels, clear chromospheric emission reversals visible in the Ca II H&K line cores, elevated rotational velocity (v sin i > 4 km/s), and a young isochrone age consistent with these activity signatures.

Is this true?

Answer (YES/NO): NO